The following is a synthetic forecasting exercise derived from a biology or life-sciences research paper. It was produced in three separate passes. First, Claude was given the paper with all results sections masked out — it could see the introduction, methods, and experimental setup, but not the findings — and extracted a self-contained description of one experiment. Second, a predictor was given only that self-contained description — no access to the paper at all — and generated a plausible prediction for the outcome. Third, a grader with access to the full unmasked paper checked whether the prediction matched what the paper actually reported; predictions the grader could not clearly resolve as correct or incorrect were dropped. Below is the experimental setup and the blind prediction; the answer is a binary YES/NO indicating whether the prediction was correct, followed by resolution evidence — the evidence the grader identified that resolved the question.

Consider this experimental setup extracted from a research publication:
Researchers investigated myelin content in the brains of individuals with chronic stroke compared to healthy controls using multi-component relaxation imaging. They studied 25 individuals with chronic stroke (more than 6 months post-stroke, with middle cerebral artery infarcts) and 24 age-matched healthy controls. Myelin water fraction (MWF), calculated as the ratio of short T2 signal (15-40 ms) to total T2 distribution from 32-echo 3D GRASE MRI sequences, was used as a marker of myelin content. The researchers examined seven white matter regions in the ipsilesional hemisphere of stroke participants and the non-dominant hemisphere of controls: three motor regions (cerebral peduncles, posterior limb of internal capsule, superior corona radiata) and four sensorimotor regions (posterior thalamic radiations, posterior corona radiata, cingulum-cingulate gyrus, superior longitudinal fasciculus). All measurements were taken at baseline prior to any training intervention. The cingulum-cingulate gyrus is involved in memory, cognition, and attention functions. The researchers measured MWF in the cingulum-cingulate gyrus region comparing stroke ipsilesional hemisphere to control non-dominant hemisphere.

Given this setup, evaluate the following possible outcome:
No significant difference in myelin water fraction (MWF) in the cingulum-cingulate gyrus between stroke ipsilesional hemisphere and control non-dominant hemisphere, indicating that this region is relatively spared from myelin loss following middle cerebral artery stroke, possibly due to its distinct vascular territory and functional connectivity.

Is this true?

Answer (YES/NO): NO